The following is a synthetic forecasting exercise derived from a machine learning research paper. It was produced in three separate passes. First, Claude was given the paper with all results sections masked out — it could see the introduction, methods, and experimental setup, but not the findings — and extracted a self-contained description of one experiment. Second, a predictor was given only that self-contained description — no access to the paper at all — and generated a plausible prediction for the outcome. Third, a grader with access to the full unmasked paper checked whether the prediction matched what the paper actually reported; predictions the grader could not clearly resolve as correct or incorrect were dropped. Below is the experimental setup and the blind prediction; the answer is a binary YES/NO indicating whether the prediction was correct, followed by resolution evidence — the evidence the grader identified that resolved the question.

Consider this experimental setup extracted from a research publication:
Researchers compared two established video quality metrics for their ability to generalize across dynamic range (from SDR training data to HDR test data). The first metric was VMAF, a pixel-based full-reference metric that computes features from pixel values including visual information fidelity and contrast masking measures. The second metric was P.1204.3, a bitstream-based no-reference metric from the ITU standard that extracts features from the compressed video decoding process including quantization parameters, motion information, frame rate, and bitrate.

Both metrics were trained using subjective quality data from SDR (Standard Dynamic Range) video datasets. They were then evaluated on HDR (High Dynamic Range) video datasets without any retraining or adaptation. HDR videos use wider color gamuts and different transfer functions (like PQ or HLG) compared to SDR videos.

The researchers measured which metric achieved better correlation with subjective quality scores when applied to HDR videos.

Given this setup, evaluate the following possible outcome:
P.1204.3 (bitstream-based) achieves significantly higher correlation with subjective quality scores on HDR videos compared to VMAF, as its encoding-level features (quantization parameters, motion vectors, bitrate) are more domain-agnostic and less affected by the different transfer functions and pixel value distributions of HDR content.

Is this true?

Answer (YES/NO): YES